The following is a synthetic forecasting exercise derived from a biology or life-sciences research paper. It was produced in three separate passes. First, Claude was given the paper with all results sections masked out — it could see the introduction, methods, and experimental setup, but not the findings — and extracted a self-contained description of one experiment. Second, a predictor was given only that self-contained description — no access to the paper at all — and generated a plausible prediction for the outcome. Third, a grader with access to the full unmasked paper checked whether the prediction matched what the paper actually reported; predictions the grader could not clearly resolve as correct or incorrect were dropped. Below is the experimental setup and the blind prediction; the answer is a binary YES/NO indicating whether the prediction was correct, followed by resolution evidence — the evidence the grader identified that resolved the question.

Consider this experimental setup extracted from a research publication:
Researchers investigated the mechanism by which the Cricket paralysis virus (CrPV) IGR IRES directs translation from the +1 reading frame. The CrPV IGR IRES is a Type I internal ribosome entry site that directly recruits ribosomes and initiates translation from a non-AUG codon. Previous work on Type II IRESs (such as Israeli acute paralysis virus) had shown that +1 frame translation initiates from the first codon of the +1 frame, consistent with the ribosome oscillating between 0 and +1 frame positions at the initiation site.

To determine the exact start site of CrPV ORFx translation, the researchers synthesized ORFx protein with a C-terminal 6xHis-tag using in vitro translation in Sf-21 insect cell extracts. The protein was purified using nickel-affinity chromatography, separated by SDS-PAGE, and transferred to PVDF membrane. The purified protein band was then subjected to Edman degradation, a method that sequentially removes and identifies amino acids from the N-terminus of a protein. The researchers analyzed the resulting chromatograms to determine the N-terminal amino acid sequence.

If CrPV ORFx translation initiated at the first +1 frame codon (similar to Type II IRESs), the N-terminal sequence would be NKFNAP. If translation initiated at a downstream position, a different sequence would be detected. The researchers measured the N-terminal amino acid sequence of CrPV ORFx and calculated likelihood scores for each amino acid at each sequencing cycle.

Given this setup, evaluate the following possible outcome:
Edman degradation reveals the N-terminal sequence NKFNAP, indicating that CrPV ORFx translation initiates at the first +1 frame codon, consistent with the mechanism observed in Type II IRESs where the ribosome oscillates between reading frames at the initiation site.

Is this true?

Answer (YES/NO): NO